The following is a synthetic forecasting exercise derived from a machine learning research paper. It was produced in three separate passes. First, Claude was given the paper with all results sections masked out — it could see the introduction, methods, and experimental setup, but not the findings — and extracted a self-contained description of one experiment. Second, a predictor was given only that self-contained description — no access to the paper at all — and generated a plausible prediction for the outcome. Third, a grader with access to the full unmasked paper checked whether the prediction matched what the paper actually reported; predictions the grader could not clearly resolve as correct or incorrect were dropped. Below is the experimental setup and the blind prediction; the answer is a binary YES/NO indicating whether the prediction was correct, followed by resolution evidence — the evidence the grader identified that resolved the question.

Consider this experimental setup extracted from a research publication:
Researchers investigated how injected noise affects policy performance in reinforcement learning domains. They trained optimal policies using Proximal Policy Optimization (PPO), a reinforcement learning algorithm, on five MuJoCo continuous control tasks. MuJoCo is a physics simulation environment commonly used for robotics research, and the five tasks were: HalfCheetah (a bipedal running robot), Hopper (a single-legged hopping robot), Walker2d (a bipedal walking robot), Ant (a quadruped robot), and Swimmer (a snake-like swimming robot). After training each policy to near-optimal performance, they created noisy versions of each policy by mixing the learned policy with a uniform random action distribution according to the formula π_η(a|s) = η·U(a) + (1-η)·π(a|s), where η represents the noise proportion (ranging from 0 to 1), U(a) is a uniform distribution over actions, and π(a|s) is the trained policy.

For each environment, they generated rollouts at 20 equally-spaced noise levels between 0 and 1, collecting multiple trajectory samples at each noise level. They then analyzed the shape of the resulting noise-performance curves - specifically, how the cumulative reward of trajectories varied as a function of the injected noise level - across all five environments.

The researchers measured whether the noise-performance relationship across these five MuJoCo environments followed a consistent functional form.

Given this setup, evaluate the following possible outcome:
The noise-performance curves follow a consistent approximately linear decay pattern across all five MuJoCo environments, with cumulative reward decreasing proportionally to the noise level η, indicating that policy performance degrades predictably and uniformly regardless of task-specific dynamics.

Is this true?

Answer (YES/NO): NO